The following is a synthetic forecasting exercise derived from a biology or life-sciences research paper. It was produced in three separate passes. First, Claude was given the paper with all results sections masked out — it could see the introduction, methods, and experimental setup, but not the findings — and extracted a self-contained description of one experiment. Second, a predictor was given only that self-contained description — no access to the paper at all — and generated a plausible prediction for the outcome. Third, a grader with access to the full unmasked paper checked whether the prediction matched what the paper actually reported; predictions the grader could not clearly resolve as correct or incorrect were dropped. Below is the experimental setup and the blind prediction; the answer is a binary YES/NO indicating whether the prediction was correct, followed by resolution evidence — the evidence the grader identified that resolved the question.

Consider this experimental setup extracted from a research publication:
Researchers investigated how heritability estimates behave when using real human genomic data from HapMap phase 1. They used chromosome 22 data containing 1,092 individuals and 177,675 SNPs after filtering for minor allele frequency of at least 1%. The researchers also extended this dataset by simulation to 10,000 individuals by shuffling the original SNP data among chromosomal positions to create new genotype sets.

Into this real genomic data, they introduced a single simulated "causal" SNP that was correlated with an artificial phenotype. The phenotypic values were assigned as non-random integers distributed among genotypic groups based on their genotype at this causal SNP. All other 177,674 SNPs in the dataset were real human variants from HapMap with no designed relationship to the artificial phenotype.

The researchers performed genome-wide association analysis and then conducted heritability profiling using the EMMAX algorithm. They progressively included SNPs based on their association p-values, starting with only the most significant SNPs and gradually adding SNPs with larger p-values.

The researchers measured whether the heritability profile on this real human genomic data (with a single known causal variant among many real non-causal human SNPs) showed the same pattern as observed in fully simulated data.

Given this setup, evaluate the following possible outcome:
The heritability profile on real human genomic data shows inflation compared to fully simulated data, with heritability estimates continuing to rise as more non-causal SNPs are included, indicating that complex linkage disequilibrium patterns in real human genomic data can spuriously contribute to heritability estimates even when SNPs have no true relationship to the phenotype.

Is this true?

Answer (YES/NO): NO